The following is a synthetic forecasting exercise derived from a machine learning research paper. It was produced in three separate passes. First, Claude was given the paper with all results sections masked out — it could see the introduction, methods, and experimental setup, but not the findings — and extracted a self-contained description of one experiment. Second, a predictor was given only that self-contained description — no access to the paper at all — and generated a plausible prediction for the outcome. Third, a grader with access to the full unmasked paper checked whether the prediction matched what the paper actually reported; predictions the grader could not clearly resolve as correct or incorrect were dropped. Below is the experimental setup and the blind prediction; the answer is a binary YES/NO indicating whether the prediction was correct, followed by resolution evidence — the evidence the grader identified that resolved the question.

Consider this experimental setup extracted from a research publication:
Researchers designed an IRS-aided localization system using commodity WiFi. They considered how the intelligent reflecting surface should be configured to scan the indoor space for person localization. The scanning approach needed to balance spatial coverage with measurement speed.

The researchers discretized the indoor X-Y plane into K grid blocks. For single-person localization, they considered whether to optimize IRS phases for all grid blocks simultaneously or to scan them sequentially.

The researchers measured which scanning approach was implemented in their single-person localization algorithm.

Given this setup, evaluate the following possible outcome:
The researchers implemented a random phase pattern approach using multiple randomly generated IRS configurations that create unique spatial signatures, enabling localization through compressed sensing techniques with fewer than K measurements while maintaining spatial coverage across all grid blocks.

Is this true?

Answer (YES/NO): NO